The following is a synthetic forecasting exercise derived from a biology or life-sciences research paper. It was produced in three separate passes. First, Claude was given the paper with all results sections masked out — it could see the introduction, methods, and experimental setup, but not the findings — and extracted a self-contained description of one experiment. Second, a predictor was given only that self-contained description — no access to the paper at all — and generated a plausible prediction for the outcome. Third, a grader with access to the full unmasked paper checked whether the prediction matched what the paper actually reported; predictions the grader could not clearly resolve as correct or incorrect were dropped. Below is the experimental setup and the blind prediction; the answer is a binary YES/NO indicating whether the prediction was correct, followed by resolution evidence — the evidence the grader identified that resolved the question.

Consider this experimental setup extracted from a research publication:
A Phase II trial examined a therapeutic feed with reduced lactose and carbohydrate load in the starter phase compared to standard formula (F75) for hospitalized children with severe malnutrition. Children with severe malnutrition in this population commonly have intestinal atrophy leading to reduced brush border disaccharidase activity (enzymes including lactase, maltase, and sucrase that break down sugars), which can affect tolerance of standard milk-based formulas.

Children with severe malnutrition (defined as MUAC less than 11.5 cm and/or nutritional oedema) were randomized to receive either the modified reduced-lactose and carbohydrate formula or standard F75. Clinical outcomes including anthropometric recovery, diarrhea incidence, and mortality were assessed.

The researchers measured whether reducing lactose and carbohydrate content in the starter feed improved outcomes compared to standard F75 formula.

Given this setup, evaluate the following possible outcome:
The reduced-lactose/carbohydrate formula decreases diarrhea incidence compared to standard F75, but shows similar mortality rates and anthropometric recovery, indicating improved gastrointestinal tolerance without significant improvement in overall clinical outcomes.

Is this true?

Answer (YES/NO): NO